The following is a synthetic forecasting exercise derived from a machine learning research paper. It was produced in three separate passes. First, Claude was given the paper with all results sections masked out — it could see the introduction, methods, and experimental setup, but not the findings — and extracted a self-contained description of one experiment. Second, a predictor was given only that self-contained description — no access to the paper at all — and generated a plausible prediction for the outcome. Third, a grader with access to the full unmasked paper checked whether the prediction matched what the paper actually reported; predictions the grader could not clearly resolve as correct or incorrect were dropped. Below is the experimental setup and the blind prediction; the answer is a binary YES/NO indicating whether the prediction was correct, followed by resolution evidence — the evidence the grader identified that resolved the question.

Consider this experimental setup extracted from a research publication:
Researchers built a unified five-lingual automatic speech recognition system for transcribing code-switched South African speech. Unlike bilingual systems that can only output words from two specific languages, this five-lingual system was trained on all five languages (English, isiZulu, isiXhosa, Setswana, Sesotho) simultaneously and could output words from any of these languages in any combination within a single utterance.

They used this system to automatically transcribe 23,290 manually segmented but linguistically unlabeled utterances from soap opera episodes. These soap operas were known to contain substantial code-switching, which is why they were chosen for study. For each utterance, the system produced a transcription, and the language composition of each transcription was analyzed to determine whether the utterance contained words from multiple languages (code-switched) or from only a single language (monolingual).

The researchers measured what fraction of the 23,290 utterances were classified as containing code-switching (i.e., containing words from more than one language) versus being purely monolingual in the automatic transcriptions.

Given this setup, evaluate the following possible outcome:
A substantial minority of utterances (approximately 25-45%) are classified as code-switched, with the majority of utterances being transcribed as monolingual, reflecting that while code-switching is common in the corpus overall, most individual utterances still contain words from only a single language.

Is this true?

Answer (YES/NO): NO